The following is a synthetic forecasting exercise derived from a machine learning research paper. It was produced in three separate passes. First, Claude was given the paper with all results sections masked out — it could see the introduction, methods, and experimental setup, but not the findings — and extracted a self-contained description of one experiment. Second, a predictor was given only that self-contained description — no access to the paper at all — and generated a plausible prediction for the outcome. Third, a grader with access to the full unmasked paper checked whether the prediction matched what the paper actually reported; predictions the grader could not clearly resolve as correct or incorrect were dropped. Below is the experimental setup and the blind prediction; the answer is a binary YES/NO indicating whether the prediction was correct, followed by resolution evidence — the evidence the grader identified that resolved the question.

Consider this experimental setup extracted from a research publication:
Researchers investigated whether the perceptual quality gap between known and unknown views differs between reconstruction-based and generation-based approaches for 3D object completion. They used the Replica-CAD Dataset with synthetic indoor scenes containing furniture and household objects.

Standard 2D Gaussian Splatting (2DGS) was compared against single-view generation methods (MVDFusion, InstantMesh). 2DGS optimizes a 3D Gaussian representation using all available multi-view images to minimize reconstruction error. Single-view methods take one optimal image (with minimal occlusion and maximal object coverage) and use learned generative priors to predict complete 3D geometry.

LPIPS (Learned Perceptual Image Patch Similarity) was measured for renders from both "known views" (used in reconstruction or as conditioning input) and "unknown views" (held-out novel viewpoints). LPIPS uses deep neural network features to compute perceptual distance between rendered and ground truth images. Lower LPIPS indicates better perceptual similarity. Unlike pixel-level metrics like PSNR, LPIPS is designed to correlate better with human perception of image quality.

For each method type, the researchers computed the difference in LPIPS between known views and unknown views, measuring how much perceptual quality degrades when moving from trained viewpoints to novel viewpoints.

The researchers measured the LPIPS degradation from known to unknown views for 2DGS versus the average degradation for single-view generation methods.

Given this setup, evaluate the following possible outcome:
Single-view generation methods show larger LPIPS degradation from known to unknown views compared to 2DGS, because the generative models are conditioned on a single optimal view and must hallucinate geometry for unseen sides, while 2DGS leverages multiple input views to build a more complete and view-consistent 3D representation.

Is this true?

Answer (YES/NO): NO